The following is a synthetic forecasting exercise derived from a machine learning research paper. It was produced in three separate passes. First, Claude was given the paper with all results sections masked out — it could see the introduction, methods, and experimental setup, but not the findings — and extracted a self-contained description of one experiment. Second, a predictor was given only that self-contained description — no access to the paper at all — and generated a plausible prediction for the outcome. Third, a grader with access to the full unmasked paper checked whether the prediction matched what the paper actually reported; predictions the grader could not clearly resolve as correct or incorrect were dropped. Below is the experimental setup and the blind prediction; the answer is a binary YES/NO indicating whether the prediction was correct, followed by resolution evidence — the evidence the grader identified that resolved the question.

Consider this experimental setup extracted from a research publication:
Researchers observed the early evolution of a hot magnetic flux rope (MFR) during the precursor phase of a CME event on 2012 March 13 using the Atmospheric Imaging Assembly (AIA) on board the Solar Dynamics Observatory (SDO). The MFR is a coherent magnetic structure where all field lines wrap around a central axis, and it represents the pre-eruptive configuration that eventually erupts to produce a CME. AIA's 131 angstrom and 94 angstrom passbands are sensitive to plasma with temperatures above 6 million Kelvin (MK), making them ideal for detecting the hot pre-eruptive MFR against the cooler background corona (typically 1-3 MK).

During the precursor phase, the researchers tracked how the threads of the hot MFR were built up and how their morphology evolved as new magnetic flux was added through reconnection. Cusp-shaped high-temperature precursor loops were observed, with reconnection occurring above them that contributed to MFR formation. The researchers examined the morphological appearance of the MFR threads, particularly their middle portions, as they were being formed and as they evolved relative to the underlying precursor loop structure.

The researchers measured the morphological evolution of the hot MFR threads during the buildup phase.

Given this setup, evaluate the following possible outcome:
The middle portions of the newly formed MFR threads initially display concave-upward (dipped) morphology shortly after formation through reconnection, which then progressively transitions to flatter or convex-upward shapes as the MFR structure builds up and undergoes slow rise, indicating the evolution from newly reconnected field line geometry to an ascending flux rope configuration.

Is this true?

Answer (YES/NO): NO